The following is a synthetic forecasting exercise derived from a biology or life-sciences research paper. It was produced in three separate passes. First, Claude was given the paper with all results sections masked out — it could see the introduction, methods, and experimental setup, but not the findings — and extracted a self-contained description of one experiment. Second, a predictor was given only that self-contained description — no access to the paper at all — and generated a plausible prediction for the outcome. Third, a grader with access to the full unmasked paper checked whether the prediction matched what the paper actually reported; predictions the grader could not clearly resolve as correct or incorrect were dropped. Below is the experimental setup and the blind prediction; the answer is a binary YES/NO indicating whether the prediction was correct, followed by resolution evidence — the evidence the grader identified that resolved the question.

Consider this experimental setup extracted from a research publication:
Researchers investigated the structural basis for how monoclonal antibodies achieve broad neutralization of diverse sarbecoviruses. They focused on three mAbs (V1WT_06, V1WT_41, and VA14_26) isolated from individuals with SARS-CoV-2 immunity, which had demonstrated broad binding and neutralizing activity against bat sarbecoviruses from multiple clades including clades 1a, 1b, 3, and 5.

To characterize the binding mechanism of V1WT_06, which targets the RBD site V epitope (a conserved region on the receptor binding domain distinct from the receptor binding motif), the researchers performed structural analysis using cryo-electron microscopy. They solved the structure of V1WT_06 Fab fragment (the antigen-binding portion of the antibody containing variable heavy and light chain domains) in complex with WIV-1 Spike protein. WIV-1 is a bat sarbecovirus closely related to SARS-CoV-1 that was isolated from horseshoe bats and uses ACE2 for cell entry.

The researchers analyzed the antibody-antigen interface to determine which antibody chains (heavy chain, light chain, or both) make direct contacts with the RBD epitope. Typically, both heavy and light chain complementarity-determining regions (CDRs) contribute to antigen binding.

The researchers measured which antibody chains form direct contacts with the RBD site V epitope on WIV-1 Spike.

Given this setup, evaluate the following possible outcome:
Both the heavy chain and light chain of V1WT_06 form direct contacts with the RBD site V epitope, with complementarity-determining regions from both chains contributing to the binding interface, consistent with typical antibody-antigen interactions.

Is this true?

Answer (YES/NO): NO